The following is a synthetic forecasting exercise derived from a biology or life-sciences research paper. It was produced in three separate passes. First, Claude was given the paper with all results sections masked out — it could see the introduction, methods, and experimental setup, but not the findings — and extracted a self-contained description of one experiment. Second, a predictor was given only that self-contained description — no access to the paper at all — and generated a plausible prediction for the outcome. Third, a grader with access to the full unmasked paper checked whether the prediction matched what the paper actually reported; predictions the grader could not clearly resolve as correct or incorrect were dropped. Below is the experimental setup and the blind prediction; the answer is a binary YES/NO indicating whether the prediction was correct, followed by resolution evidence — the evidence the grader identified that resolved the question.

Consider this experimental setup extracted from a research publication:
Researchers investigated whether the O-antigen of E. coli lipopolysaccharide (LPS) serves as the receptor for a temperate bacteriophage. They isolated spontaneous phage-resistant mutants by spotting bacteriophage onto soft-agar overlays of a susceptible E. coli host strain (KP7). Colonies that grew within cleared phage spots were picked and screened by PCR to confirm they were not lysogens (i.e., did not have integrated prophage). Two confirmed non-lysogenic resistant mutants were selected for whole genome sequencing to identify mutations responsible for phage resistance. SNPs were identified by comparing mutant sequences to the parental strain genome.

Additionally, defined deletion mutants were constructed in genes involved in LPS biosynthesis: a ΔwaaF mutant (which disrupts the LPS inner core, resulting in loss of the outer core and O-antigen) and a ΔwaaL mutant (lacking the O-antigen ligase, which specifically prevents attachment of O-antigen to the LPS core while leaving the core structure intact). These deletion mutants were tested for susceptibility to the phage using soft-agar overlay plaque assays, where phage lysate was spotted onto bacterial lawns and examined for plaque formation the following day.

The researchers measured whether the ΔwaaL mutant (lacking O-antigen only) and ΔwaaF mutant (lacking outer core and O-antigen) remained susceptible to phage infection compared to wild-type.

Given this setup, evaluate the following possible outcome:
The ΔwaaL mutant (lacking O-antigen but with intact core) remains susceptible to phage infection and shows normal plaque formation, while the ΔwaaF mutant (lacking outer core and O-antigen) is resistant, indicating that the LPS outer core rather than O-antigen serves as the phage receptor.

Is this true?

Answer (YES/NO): NO